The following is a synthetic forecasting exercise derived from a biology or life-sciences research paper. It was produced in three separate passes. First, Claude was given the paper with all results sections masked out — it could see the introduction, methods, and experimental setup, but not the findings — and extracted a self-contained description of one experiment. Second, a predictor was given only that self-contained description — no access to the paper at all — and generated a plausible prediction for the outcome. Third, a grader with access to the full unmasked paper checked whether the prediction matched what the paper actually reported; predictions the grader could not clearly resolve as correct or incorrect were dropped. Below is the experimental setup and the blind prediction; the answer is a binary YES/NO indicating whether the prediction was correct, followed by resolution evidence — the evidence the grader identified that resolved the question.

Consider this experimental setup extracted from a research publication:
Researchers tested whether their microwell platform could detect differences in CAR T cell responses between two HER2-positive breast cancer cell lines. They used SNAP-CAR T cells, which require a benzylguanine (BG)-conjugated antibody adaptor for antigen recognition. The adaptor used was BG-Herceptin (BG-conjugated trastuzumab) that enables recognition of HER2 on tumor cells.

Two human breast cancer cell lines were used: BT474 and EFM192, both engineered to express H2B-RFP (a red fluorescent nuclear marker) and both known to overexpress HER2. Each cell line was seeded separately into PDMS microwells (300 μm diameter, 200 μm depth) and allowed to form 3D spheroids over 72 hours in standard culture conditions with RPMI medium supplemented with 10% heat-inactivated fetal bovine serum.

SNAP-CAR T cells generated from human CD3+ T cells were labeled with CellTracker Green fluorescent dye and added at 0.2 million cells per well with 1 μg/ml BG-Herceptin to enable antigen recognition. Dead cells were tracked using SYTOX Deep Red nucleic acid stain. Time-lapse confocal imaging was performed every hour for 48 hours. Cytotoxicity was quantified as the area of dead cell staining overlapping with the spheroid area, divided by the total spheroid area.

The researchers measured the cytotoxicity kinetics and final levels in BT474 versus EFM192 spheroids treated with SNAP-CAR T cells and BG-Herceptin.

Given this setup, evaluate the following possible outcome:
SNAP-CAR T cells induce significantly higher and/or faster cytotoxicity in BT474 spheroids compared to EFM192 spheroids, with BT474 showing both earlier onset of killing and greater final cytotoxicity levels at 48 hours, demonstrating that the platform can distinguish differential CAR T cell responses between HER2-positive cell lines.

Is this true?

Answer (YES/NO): NO